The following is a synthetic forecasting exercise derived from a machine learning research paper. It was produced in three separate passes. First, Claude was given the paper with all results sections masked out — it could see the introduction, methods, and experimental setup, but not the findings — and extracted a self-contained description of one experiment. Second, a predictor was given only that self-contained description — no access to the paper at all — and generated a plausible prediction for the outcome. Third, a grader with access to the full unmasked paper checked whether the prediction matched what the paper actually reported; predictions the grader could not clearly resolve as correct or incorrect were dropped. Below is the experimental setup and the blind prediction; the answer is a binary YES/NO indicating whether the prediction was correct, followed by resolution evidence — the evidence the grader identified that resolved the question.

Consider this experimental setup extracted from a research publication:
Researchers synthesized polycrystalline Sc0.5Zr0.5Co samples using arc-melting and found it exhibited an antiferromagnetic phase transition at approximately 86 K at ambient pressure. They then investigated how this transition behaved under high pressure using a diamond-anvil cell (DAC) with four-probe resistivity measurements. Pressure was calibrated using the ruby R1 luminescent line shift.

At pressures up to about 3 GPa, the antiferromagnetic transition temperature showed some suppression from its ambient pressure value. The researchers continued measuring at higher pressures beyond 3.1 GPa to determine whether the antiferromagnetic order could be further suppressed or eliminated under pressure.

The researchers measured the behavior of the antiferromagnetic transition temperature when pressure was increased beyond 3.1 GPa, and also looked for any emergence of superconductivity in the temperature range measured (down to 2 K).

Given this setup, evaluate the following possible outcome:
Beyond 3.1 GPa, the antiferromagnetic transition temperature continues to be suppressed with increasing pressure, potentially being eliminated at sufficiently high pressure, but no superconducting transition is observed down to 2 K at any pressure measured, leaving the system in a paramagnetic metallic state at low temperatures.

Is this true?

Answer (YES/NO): NO